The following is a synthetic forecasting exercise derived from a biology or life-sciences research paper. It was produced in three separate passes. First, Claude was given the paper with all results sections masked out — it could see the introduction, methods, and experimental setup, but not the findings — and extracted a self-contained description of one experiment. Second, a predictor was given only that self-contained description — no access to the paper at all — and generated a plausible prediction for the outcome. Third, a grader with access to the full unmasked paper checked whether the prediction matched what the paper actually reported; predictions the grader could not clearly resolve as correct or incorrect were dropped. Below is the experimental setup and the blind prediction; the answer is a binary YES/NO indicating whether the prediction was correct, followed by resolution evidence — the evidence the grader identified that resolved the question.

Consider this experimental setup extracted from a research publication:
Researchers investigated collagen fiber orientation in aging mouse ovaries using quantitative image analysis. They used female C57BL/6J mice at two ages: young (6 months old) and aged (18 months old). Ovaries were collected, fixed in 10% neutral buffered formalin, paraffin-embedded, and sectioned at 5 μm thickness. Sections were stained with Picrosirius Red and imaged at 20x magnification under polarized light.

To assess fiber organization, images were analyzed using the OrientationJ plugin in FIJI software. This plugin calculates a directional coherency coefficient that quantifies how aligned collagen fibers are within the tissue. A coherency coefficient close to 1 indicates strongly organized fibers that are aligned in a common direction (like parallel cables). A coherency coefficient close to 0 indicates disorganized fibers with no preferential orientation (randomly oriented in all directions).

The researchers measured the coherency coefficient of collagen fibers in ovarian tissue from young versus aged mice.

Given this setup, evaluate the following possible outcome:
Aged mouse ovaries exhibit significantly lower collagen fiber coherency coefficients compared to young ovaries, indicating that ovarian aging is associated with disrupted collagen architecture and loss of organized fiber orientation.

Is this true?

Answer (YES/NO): NO